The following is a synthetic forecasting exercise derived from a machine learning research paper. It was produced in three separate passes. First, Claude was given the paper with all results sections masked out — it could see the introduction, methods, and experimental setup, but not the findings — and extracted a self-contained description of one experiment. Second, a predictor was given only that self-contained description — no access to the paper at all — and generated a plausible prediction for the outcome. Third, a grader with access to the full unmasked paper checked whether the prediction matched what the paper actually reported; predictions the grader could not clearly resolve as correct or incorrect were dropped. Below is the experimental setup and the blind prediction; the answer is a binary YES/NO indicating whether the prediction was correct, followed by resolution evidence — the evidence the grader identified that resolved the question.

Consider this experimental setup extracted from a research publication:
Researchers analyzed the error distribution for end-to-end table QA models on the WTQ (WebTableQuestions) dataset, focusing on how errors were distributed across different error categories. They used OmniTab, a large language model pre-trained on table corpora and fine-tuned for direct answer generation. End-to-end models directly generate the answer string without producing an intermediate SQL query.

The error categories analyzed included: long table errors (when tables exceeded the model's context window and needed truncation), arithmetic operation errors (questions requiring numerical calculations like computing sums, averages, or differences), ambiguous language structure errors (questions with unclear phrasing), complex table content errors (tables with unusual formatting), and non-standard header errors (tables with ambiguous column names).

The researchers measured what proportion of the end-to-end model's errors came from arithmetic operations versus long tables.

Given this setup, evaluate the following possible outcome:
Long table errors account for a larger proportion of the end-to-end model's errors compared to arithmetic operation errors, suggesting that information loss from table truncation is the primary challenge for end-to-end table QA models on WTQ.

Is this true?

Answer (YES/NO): NO